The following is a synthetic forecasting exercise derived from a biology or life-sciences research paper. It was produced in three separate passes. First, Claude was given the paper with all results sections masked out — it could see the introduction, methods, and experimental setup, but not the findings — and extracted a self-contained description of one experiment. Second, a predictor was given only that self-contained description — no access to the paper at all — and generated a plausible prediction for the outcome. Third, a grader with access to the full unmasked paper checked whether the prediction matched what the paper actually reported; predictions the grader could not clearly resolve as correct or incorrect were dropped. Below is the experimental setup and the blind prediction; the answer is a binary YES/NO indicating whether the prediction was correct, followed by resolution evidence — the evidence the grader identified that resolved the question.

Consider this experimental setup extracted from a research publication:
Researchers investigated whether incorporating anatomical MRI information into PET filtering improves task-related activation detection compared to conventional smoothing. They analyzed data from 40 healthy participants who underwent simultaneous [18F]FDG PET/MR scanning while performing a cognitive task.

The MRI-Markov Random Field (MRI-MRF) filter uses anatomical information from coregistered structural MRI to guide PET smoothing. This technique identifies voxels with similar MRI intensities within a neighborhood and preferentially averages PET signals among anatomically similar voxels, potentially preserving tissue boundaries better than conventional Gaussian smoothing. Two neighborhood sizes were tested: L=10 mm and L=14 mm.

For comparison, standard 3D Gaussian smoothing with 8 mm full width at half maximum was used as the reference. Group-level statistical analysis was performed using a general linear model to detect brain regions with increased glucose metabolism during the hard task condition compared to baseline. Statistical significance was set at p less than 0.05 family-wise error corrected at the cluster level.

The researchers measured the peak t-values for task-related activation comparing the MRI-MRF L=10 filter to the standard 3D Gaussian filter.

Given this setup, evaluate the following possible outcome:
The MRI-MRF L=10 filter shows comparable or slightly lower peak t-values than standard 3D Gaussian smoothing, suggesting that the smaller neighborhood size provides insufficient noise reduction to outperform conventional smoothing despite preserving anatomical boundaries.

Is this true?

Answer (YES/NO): NO